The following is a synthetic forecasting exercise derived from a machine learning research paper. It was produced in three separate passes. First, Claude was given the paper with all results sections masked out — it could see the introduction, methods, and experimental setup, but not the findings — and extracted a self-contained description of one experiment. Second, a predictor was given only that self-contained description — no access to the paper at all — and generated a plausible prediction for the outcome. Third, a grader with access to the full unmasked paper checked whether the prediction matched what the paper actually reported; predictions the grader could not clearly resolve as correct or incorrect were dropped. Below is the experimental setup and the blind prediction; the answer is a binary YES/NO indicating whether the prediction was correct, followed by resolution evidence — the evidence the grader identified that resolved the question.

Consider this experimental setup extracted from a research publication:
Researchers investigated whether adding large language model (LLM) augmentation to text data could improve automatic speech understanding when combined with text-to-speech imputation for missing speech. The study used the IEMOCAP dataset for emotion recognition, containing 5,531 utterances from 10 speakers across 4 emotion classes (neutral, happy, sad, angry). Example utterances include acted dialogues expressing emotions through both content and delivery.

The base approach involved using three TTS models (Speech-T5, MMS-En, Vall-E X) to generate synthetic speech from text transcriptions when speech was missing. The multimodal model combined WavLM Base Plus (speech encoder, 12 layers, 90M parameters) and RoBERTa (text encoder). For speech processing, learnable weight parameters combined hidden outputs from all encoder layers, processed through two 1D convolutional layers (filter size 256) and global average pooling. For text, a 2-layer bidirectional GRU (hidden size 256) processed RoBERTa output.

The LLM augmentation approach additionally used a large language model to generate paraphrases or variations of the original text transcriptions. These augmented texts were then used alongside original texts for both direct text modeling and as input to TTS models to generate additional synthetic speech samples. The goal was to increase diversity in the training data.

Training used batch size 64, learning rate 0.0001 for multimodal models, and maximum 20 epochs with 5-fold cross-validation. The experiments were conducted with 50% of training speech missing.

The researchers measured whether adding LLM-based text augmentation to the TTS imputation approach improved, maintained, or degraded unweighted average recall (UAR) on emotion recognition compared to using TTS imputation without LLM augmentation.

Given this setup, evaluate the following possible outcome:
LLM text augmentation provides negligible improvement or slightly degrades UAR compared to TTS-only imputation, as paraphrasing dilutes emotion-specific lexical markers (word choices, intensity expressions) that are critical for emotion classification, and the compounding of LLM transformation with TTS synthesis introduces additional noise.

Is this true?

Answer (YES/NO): YES